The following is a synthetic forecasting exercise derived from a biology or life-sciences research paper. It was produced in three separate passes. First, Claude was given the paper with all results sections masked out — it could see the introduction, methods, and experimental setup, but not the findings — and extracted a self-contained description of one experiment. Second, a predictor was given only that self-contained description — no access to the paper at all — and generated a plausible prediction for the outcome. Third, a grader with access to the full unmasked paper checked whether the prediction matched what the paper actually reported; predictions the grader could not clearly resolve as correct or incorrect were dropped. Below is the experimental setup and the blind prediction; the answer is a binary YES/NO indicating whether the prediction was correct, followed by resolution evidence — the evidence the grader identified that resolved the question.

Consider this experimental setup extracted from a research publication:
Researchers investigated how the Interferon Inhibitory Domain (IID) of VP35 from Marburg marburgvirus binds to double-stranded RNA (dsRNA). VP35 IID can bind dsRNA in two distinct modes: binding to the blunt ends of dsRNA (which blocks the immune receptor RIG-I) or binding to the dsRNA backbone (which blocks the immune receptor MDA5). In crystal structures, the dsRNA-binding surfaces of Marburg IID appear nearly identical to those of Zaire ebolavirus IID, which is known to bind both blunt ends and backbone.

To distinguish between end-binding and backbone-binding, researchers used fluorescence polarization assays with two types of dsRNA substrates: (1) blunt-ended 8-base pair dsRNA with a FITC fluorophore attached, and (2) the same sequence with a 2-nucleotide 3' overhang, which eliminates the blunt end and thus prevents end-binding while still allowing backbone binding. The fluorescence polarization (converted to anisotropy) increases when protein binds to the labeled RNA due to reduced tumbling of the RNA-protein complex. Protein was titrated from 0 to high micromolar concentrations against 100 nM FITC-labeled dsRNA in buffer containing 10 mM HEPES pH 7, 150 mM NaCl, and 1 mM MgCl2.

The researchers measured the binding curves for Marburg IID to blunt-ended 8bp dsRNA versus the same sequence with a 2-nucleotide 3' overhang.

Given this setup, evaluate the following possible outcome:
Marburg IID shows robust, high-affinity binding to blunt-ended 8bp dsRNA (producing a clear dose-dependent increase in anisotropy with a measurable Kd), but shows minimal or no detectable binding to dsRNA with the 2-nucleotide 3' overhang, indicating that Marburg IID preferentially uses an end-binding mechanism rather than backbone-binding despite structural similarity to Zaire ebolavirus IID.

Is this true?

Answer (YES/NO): NO